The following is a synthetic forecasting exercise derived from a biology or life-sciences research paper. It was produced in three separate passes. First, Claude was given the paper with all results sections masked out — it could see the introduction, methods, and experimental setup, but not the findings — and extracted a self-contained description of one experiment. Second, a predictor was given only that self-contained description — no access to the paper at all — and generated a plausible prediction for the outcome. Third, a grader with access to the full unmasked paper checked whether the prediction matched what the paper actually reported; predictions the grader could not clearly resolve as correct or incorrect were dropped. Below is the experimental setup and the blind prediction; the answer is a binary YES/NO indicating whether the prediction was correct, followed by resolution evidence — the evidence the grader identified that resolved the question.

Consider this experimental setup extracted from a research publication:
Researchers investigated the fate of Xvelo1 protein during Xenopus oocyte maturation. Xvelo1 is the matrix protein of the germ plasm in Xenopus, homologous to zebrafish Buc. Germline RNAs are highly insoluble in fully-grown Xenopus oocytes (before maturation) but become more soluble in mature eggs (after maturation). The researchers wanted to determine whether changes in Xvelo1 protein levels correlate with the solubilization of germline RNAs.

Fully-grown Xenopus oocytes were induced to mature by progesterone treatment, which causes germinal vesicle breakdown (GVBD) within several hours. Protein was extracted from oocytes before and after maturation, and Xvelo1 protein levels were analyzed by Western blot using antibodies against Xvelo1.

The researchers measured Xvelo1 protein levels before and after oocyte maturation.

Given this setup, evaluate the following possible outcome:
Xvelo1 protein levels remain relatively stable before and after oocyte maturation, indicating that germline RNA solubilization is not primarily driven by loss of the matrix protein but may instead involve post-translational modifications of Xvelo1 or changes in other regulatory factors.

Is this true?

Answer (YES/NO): NO